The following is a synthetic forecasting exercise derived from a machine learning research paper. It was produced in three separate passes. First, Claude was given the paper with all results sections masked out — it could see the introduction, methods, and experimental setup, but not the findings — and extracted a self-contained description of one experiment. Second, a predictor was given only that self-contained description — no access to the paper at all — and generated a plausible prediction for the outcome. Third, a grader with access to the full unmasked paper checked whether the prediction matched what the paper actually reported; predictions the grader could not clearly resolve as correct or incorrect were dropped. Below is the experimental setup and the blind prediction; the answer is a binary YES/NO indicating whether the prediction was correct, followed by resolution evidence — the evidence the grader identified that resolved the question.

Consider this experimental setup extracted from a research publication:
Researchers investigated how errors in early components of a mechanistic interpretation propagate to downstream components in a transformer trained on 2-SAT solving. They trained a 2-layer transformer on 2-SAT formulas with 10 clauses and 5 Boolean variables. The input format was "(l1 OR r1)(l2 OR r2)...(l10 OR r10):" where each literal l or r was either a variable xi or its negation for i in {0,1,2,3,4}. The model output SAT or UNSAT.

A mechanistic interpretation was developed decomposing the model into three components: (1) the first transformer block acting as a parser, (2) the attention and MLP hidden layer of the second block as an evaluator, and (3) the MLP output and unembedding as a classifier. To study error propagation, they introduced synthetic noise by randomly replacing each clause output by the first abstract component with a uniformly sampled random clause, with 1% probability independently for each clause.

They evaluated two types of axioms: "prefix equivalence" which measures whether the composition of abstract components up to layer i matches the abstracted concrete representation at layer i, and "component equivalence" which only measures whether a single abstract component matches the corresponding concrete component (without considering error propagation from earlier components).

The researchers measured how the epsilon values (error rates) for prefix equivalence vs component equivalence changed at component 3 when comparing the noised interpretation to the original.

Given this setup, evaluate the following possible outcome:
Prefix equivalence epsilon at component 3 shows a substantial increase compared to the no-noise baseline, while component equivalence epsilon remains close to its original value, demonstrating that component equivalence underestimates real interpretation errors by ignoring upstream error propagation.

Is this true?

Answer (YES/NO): YES